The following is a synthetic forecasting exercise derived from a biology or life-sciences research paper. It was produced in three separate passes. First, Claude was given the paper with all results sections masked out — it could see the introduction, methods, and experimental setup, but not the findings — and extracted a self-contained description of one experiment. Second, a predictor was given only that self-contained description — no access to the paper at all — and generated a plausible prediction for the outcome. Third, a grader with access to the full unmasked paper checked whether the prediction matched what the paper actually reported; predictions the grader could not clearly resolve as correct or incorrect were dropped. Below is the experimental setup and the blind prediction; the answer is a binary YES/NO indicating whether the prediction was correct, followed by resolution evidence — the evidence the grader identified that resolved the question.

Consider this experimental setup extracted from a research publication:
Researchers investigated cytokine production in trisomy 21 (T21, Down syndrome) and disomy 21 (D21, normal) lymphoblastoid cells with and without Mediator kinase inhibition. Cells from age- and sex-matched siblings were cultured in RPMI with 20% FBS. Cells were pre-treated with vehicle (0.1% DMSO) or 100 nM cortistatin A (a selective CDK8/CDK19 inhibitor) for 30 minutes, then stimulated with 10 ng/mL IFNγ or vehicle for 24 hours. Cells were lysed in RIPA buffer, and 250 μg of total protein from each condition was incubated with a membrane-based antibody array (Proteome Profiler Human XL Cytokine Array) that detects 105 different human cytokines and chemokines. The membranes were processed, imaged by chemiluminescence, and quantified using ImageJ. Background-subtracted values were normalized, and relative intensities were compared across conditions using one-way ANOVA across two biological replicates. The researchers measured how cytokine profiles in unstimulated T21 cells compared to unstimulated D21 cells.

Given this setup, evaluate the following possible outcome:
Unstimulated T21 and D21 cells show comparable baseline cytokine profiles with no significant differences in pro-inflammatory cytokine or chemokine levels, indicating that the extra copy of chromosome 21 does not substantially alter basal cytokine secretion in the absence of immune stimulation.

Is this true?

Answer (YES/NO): NO